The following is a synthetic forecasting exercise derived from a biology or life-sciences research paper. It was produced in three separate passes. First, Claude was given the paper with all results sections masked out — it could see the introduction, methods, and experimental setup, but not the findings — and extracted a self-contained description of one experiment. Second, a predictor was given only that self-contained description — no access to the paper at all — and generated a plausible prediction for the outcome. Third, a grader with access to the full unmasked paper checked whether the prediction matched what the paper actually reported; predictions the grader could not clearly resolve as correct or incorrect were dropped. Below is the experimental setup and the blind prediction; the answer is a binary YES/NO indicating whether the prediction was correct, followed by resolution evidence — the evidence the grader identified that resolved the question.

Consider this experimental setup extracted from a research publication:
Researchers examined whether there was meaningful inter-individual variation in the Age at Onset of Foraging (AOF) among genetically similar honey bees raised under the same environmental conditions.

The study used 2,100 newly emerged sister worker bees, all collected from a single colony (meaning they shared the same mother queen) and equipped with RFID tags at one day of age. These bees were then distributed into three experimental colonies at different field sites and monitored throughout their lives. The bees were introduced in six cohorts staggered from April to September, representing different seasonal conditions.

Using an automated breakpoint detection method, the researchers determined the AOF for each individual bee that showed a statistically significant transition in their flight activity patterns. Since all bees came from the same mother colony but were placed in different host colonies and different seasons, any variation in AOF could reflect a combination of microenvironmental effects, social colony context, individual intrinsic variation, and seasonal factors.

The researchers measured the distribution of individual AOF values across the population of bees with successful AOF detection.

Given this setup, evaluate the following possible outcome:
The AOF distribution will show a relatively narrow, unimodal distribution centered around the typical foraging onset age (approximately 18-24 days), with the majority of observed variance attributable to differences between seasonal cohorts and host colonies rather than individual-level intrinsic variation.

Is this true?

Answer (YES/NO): NO